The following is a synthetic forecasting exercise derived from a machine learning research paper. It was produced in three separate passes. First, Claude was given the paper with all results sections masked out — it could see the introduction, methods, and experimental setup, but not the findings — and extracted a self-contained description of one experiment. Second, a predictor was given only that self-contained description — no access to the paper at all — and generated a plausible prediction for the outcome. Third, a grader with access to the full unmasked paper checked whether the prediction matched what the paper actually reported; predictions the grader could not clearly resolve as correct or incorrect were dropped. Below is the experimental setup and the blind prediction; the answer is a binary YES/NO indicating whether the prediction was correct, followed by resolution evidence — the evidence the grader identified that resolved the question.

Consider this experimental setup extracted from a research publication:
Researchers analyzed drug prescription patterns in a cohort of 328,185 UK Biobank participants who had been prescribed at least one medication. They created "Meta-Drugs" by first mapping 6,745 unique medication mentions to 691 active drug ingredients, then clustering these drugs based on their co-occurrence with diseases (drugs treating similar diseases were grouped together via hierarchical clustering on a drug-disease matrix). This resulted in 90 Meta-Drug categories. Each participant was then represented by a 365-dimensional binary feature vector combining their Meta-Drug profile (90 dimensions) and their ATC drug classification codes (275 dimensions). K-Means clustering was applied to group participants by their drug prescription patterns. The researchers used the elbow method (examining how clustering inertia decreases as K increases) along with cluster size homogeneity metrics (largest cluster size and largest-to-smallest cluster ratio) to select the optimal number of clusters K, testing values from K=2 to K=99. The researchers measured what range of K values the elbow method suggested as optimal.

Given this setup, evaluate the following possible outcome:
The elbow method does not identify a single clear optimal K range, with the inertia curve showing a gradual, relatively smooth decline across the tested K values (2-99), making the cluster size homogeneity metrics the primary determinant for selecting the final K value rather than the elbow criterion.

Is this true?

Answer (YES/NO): NO